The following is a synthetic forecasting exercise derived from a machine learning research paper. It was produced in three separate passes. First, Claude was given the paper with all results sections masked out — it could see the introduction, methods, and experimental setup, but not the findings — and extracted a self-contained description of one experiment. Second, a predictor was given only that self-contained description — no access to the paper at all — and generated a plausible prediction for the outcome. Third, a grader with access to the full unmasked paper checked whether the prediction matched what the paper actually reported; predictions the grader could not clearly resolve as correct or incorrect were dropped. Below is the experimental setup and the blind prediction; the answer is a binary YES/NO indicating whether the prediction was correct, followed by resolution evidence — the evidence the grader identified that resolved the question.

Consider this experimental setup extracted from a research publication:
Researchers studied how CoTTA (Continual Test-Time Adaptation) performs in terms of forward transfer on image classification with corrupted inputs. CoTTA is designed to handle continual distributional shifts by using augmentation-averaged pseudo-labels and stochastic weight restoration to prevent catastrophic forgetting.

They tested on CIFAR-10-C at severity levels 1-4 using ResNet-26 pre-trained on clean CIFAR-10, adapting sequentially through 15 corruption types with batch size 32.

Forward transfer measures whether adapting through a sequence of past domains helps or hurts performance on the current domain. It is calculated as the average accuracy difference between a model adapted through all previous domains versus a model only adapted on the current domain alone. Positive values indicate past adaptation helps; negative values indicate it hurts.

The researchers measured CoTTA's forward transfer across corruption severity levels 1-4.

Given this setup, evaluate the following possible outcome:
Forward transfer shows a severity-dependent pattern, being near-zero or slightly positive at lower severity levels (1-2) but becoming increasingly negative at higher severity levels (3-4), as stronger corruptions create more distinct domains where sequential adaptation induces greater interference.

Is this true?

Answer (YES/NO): NO